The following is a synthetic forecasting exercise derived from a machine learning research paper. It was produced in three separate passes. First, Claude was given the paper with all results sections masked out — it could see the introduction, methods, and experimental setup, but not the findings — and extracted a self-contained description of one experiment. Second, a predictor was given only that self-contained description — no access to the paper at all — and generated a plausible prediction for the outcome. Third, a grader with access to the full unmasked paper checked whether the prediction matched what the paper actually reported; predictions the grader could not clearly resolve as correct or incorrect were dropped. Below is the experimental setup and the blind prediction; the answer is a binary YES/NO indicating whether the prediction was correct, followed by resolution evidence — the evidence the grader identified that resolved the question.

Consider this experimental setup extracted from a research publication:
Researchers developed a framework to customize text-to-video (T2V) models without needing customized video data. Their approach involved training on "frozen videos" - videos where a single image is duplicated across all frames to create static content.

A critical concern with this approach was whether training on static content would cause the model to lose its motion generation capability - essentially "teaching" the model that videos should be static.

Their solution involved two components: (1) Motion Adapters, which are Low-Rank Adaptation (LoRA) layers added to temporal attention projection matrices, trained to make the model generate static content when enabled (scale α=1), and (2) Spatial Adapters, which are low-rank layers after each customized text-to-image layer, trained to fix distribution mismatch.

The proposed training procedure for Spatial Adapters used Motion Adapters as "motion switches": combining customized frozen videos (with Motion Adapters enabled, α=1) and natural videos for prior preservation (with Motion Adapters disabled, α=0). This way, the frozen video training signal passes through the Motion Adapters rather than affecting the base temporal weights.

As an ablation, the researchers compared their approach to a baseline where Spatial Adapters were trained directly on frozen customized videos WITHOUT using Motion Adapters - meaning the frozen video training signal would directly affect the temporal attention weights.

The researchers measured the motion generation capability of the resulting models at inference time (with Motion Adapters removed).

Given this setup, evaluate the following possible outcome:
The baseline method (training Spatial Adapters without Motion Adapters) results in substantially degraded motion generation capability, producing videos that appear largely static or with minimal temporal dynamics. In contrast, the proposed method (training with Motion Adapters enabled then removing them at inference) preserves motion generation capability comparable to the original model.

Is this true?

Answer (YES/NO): YES